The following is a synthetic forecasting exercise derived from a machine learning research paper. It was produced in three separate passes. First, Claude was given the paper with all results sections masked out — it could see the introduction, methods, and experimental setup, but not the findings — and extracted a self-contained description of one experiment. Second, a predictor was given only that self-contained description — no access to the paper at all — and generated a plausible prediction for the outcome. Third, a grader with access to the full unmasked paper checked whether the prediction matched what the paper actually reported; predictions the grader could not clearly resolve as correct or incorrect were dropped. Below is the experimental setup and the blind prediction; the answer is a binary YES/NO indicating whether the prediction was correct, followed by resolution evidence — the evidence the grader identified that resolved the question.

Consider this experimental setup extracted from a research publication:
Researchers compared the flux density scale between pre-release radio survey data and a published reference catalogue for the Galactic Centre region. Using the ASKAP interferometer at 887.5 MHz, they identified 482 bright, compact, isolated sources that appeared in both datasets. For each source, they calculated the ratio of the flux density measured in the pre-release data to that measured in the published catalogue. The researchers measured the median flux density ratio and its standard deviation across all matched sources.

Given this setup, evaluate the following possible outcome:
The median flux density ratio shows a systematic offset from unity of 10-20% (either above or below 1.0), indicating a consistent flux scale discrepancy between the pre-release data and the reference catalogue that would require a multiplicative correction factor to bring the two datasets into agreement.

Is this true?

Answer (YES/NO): NO